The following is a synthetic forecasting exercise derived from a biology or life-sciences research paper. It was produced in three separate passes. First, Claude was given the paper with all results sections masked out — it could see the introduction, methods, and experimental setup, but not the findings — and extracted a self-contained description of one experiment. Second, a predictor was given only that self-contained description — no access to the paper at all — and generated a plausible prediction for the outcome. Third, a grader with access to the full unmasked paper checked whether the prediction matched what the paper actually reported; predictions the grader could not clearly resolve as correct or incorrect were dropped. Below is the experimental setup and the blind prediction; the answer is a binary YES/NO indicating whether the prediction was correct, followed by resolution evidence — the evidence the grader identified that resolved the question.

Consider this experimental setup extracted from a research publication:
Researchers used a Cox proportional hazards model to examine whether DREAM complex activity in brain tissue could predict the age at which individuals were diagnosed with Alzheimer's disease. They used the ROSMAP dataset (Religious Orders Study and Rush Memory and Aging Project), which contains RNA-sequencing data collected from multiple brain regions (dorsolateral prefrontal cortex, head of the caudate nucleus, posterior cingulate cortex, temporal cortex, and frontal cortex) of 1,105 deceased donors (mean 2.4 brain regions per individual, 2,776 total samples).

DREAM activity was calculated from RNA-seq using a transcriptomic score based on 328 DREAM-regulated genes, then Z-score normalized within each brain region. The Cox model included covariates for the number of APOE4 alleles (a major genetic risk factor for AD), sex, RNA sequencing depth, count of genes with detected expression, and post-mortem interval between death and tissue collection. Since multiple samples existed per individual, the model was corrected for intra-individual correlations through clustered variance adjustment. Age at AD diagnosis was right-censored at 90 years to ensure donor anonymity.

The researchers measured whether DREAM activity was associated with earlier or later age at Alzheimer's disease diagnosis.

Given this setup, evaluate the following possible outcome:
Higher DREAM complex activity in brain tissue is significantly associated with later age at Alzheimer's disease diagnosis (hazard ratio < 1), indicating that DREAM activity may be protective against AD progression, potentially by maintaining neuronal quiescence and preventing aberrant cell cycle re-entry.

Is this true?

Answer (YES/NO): NO